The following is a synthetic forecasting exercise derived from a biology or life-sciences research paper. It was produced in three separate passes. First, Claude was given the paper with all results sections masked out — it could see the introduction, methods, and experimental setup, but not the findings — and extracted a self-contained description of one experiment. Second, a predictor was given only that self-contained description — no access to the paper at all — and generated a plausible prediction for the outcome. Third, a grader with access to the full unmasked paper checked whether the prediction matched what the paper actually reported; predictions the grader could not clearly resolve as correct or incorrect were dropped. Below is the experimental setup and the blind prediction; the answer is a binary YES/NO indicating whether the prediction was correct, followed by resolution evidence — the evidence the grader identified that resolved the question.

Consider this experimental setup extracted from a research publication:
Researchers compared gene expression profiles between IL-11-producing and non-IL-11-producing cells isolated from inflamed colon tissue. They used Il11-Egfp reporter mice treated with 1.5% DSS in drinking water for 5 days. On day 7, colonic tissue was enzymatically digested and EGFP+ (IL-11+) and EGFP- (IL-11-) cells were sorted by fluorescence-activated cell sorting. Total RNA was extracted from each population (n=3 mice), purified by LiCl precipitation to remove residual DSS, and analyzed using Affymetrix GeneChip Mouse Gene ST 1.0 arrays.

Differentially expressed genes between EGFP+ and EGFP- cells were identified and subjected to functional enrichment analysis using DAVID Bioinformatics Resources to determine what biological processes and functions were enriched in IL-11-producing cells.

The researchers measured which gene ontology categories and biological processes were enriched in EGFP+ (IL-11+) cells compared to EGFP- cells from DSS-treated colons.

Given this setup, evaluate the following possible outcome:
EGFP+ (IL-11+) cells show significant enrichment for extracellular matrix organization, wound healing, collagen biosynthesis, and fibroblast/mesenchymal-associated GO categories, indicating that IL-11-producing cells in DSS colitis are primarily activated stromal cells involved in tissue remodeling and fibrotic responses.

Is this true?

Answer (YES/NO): NO